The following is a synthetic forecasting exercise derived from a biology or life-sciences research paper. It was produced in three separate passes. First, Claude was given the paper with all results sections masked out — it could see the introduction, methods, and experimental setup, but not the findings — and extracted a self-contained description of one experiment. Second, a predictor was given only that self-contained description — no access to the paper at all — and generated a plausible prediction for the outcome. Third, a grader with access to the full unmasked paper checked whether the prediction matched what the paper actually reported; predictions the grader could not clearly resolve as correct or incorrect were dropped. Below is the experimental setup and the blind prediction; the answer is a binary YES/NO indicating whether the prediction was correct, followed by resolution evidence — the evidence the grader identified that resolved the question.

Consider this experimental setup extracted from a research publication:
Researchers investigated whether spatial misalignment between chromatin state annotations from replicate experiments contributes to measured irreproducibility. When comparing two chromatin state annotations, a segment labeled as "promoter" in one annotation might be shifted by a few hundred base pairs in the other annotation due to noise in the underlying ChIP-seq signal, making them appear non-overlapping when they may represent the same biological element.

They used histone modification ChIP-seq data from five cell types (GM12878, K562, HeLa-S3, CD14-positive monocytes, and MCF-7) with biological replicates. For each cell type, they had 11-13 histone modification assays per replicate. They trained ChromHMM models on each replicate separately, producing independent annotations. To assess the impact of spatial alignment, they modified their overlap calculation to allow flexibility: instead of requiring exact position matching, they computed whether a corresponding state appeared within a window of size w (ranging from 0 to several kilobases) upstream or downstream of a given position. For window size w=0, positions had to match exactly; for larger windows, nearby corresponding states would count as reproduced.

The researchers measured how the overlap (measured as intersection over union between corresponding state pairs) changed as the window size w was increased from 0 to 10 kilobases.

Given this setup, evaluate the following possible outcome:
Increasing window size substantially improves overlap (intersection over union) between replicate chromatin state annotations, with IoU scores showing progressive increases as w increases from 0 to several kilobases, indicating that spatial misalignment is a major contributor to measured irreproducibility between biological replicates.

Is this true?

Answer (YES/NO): YES